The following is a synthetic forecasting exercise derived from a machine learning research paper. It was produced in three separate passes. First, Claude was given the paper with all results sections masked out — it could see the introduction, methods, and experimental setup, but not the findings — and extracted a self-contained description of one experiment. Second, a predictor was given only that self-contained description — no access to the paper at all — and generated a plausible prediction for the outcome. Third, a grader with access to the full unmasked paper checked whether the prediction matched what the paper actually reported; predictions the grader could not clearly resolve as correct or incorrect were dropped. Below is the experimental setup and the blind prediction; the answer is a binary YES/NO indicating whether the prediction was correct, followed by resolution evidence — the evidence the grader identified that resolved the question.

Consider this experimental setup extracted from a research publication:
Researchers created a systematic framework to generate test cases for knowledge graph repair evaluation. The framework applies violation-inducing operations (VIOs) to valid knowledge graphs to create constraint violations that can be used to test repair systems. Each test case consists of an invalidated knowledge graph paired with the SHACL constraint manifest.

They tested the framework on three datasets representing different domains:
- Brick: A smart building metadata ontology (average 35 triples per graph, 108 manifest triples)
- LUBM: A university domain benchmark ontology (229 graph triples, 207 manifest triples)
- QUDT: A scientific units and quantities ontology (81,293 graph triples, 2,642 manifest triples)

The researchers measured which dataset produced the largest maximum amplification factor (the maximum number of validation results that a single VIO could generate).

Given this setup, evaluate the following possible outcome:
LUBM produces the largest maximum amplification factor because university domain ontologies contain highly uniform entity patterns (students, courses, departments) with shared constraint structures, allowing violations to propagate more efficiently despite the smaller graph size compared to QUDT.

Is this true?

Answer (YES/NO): NO